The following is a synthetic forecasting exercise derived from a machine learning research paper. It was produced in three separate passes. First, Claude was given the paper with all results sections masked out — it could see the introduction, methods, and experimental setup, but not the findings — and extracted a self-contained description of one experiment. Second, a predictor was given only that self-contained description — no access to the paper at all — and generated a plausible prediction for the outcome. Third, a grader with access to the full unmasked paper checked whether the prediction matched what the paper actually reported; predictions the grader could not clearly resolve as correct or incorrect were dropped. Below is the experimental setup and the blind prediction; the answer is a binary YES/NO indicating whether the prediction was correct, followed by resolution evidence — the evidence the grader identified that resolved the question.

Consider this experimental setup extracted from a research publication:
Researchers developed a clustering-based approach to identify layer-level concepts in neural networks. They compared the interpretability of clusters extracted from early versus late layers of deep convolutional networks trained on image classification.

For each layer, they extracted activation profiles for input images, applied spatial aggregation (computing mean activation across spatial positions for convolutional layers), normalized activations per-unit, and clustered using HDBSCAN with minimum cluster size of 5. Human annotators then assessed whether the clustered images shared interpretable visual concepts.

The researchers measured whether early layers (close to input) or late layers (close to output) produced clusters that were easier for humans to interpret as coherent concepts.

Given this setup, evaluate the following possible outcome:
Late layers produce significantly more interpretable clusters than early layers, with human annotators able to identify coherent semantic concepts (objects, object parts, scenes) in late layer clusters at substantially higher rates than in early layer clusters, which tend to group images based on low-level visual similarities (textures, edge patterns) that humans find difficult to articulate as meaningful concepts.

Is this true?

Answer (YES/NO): YES